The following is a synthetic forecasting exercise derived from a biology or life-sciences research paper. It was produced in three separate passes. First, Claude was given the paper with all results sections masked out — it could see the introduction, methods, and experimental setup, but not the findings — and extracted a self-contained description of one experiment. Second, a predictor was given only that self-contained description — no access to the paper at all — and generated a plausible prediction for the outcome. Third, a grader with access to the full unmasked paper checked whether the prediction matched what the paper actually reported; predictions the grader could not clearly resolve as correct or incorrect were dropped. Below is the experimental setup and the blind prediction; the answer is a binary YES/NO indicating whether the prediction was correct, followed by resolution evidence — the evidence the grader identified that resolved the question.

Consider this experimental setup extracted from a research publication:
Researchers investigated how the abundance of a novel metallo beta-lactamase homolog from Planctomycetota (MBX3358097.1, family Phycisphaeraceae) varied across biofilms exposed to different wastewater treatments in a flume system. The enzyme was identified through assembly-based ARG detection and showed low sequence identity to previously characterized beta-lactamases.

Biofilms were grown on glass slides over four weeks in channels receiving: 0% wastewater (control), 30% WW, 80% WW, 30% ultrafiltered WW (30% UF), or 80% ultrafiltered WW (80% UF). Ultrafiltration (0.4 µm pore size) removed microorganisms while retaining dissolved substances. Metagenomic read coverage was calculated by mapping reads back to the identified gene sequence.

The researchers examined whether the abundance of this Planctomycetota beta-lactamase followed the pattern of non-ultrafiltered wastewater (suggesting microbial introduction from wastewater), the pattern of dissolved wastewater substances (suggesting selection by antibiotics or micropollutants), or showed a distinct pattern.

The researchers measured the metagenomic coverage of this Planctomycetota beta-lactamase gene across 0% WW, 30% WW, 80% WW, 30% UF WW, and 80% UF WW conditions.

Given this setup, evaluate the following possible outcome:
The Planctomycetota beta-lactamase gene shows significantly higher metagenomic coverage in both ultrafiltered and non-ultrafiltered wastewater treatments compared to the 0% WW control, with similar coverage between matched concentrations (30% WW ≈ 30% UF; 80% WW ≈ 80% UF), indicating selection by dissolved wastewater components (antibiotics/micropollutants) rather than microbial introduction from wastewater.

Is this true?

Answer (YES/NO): NO